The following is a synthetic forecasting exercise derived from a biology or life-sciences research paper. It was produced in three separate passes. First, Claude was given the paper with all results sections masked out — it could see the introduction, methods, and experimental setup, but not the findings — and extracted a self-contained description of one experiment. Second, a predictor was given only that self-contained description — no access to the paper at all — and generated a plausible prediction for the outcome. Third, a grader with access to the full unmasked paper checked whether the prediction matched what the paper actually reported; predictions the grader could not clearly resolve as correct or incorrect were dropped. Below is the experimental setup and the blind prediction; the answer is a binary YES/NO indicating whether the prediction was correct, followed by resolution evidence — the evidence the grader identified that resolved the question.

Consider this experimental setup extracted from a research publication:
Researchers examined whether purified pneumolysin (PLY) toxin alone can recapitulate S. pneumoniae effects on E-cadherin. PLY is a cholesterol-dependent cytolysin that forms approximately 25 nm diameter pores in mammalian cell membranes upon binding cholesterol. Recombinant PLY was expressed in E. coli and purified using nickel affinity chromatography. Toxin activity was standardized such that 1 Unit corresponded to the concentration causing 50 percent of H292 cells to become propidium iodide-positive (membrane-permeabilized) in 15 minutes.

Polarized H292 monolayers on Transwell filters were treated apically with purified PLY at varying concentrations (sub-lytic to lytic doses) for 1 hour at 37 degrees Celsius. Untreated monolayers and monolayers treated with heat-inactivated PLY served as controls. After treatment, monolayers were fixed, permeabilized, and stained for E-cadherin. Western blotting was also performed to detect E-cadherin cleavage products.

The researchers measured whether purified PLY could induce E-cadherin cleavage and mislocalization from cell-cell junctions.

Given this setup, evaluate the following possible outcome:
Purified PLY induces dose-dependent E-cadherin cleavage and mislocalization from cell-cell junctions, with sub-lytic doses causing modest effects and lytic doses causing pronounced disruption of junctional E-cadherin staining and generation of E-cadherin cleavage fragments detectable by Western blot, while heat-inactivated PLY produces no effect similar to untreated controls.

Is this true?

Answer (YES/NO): NO